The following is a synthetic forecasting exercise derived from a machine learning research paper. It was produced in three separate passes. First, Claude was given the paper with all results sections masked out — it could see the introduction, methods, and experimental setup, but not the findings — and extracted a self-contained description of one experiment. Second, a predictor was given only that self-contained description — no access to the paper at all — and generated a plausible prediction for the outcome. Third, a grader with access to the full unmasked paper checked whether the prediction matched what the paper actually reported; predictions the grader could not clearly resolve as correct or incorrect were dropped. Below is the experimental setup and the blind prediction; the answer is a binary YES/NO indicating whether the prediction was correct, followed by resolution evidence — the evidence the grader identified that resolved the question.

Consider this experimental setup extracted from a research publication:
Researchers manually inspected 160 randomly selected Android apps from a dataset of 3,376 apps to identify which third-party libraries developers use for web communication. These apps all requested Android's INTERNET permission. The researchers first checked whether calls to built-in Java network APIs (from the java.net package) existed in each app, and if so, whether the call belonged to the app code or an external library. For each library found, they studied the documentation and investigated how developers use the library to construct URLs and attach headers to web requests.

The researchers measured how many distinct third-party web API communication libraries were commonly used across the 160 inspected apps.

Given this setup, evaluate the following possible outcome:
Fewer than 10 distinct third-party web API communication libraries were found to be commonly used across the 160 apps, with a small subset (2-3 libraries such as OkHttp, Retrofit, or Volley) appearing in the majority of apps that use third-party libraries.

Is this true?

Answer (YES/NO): YES